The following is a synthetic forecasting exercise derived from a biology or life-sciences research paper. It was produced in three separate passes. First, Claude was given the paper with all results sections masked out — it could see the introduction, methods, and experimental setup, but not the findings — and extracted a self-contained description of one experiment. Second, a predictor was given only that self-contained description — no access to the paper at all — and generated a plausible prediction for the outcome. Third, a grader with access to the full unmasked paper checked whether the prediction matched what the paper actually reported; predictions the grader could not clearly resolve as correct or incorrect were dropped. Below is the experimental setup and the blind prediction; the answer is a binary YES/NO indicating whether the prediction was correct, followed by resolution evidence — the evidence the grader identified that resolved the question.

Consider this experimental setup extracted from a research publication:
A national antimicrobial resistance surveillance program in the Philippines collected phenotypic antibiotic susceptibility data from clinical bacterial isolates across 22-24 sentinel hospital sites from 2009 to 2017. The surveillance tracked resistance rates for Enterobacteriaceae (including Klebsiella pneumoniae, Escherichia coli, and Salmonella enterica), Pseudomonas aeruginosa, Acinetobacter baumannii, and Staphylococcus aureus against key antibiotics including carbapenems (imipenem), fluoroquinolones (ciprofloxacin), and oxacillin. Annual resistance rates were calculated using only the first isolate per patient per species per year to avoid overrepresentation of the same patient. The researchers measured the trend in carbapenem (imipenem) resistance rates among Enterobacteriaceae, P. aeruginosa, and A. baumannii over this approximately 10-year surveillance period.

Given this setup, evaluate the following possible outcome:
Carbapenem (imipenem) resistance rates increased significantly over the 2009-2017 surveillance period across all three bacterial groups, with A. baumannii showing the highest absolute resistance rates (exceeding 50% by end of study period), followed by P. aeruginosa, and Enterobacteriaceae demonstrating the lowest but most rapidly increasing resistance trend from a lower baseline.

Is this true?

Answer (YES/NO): NO